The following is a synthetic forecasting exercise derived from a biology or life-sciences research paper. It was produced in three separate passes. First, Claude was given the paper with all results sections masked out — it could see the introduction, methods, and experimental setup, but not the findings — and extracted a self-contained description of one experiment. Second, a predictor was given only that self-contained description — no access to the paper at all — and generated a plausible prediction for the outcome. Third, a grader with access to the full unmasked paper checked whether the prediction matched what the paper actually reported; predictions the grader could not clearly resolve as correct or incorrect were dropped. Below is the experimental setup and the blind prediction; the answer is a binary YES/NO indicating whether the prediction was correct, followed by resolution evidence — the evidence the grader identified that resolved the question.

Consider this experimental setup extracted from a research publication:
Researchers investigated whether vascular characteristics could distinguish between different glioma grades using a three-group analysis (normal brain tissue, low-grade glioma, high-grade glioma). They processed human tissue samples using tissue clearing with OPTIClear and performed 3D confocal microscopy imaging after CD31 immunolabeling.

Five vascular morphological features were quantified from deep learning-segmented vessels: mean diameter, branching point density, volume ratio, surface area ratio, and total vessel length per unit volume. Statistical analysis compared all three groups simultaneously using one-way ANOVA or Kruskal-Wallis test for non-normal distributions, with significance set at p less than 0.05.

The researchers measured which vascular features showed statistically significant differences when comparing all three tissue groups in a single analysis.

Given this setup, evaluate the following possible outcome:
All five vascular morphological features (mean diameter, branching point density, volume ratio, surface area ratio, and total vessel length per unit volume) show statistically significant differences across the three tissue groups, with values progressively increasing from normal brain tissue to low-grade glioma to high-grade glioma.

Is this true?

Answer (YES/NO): NO